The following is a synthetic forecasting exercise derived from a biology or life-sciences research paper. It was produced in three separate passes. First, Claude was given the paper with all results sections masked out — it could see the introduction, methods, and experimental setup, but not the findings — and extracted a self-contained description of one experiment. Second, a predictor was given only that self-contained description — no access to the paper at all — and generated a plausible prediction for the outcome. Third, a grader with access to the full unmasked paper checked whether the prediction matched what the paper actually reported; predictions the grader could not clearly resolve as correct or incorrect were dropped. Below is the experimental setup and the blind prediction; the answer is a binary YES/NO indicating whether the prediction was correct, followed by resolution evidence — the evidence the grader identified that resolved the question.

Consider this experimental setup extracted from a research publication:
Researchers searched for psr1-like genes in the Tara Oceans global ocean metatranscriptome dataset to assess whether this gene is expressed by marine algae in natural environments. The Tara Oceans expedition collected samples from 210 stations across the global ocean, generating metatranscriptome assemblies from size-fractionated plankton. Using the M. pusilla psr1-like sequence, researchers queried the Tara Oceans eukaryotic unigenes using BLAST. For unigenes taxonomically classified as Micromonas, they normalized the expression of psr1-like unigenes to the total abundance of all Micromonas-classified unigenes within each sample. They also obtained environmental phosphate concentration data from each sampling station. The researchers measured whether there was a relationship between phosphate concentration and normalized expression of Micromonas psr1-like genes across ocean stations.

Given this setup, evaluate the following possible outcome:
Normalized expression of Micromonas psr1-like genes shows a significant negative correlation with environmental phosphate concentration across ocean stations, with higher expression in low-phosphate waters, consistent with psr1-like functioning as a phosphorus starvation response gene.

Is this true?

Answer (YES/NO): NO